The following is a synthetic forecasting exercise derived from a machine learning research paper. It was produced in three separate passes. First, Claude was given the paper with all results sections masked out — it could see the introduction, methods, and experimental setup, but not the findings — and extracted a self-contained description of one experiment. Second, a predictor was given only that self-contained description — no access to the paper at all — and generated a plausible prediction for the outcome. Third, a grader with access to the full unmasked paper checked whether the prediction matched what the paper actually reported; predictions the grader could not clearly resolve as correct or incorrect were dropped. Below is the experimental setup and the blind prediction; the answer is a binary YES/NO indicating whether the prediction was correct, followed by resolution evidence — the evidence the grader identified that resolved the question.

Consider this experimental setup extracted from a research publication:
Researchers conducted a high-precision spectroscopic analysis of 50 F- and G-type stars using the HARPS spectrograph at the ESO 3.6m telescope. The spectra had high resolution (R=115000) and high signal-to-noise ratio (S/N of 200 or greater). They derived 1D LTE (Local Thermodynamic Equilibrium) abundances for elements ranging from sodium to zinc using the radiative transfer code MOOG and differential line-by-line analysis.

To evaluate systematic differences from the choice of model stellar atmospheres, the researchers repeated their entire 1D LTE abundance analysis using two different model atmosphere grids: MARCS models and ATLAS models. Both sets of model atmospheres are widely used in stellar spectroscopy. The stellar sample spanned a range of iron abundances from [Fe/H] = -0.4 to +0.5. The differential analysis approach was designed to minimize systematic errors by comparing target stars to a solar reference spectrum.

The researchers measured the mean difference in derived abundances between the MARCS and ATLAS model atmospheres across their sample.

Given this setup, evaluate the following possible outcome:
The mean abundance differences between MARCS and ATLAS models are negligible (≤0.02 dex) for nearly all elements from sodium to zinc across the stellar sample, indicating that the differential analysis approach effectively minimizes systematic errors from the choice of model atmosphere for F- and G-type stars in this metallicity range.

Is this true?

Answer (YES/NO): YES